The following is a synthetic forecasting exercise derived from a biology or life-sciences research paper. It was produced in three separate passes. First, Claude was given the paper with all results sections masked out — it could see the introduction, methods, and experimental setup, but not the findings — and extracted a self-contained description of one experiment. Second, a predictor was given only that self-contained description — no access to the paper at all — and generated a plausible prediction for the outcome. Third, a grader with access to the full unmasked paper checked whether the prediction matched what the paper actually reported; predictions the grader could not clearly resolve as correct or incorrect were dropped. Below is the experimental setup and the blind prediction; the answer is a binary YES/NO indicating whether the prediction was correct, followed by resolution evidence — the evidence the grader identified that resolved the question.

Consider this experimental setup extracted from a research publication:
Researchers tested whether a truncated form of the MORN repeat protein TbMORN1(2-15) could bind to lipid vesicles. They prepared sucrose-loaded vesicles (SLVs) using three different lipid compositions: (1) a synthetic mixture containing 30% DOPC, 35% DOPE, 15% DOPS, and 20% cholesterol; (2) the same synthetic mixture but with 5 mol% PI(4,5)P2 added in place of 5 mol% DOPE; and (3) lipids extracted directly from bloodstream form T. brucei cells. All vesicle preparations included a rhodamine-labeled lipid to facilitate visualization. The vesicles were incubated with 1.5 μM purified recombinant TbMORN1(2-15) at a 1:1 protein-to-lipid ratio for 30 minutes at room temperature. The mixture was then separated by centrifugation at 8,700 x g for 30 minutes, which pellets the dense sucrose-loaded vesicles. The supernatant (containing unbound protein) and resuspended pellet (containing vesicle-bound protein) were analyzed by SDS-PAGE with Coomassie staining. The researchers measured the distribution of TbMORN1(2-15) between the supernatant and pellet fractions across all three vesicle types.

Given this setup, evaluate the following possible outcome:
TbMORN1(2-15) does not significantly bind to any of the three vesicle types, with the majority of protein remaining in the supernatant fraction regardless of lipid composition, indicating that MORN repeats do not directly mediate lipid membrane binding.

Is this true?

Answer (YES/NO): YES